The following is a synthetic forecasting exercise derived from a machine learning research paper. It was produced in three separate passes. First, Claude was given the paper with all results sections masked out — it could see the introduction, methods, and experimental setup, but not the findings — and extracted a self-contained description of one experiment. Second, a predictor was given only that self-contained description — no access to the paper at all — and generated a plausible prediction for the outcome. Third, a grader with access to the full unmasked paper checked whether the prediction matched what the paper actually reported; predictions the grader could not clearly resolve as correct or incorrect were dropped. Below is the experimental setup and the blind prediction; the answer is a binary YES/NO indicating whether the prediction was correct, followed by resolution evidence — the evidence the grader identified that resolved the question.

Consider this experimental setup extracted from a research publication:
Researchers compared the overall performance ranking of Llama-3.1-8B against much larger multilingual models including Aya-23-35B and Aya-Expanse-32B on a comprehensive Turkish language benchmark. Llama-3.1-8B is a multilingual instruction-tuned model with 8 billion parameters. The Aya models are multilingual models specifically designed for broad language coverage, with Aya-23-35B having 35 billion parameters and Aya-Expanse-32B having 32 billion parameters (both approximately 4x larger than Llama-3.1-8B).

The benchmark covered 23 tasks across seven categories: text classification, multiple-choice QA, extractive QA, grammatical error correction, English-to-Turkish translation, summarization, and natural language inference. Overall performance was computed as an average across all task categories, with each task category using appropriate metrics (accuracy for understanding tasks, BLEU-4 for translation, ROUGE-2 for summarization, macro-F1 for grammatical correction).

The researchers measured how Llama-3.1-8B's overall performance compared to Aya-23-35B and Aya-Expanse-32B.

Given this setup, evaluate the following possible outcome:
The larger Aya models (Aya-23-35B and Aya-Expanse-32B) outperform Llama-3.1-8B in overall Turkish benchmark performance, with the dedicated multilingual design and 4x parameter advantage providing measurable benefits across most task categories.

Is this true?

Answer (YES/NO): NO